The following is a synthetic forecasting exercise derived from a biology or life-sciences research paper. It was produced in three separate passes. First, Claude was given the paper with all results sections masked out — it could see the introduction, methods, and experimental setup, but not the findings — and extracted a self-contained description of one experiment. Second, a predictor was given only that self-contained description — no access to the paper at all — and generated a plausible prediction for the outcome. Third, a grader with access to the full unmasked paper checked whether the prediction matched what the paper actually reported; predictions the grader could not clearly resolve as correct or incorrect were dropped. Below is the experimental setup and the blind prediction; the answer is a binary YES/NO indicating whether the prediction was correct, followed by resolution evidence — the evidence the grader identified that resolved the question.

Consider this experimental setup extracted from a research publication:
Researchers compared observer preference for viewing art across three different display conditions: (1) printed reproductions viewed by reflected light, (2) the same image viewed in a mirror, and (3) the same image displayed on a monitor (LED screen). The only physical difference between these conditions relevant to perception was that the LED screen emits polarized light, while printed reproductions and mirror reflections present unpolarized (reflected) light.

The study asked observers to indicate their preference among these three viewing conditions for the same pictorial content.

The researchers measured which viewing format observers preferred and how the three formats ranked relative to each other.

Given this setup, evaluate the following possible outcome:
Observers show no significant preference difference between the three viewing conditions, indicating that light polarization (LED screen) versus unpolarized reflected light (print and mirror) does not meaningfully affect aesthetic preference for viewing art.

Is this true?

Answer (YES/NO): NO